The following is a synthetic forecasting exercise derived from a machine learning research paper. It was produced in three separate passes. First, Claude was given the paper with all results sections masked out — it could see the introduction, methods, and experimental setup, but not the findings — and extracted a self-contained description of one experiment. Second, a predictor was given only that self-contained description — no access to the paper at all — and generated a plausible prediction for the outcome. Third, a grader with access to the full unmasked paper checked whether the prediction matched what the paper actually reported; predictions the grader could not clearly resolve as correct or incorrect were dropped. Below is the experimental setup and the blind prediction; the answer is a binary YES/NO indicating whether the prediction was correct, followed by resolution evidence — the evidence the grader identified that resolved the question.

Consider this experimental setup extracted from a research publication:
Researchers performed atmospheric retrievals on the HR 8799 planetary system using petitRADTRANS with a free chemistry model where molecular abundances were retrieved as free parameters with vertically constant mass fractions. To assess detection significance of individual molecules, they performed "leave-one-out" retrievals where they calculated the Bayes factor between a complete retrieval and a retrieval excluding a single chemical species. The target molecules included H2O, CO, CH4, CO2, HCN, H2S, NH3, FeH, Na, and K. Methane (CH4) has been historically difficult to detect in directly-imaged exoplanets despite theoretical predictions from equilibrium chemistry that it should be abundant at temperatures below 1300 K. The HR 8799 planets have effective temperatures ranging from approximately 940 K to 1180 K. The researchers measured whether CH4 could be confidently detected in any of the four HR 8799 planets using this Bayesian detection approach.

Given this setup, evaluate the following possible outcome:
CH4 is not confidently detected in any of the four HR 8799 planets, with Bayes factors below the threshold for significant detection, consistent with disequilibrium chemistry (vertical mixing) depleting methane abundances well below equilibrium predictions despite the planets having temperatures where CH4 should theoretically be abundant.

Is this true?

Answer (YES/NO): NO